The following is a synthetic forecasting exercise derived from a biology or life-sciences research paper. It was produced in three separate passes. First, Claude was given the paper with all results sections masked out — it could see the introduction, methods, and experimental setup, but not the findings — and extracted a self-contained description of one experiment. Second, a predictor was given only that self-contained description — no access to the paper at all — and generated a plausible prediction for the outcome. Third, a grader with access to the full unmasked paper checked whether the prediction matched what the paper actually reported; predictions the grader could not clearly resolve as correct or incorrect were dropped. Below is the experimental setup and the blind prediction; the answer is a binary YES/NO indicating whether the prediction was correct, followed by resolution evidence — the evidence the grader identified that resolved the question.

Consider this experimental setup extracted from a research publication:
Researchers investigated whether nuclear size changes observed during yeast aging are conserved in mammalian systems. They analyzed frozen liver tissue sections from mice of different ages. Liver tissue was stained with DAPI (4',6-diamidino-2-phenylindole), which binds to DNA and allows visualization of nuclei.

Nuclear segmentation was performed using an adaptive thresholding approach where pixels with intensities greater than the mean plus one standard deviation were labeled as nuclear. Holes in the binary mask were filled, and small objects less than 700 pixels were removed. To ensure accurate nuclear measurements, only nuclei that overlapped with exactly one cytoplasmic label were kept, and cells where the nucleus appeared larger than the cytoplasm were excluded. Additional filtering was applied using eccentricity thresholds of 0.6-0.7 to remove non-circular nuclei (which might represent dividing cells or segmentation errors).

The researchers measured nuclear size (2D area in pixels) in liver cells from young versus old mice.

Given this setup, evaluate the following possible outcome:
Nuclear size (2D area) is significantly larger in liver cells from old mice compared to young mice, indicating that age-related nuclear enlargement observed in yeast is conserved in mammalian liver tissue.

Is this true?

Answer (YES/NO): YES